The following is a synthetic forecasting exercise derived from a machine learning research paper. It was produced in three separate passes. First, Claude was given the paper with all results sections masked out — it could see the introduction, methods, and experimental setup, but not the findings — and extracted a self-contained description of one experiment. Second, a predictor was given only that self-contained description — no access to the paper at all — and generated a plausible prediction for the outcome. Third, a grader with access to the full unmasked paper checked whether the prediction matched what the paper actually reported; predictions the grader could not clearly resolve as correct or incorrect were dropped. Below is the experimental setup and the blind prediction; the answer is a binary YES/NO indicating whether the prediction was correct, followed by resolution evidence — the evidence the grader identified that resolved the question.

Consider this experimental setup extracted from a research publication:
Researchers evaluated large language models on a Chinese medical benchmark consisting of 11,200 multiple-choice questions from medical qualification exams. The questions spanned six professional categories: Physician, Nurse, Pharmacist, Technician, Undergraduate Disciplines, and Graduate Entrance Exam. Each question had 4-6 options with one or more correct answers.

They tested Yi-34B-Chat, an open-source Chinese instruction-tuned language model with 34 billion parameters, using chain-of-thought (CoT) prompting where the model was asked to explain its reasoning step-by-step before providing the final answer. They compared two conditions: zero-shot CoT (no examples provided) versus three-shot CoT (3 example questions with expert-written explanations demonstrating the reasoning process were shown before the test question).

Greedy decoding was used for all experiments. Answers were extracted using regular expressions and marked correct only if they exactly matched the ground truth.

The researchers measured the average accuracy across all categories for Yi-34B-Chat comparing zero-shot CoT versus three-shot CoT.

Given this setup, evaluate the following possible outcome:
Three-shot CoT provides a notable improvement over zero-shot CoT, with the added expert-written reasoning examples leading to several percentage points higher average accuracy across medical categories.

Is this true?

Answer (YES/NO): NO